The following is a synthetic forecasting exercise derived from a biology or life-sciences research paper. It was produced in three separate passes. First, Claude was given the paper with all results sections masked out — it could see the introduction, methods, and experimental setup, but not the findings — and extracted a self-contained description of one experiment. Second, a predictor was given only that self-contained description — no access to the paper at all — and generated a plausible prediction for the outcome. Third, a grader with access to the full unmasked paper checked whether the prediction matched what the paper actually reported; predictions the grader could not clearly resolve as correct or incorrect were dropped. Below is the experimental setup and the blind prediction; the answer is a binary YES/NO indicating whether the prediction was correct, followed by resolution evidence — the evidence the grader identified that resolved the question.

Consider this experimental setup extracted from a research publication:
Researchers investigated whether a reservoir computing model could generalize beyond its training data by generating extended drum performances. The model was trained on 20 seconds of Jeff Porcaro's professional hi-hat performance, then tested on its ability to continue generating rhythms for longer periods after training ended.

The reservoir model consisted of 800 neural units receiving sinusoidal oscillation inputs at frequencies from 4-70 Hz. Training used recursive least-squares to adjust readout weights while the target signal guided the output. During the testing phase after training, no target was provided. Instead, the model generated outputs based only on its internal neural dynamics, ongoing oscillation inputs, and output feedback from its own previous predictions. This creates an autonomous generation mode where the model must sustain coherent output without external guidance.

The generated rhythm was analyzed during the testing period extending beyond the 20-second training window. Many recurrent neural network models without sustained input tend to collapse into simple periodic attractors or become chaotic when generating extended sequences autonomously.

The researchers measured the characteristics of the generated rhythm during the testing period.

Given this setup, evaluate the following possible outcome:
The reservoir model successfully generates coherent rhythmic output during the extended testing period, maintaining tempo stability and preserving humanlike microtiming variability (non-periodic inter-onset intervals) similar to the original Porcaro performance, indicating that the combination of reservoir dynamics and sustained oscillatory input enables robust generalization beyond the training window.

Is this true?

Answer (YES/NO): YES